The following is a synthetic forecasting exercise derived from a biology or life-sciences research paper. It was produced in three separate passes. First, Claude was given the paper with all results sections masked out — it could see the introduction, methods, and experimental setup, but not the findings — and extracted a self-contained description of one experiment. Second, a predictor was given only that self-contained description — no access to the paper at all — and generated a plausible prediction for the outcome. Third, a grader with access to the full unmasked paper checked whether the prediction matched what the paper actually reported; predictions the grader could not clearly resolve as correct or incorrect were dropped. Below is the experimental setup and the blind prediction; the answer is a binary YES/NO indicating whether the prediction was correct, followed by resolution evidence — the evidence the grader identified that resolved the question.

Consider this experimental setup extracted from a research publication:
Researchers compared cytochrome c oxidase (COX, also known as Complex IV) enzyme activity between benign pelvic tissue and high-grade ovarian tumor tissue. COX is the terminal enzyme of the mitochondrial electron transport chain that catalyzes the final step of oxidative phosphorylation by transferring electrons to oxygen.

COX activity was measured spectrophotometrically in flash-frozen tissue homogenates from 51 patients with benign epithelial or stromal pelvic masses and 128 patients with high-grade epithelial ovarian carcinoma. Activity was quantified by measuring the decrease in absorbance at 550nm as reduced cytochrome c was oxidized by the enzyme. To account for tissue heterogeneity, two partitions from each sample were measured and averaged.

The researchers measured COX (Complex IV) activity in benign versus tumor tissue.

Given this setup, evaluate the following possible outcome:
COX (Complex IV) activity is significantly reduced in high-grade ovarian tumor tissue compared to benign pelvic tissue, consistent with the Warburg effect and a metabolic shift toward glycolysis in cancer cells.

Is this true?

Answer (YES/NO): NO